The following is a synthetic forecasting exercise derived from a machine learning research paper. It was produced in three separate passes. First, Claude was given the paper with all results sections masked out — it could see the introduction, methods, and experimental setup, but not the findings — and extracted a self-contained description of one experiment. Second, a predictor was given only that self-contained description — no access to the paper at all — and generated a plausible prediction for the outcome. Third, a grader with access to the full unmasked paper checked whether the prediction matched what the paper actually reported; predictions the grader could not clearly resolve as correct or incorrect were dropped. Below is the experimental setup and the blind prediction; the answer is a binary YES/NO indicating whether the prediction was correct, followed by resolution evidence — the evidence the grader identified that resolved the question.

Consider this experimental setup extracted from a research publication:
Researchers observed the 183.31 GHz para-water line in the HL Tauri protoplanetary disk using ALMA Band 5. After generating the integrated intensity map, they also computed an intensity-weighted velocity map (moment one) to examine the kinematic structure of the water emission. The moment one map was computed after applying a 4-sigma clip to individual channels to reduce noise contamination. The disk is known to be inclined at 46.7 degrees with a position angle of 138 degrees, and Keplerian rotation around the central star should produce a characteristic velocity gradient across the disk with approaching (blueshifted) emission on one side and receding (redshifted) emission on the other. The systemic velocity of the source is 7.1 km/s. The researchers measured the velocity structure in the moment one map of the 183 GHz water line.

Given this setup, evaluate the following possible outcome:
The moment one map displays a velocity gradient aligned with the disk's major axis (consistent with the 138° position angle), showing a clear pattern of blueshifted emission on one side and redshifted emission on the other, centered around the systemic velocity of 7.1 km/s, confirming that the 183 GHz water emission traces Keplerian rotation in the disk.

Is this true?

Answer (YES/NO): YES